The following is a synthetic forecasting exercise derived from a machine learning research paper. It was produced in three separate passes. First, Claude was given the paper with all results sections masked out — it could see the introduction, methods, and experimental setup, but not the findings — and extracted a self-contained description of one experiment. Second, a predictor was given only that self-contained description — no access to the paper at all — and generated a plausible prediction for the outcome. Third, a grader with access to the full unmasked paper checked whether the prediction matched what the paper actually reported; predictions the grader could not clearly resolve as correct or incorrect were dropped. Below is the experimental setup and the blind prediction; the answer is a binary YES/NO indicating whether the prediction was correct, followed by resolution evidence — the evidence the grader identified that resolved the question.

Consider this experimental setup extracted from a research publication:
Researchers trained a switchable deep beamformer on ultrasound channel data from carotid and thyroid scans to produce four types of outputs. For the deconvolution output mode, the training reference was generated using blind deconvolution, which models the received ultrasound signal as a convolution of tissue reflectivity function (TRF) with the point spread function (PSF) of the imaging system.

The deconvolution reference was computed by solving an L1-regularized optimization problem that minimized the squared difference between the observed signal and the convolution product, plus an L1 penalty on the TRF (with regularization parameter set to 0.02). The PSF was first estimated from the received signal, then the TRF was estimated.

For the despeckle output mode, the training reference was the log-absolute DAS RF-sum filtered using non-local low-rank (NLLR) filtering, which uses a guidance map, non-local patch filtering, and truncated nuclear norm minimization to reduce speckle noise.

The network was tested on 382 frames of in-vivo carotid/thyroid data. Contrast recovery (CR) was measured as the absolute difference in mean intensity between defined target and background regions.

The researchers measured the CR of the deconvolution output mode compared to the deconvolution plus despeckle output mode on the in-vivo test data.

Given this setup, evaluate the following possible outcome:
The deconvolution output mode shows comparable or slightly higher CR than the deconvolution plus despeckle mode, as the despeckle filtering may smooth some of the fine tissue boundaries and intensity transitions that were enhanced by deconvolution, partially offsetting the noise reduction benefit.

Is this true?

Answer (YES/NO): YES